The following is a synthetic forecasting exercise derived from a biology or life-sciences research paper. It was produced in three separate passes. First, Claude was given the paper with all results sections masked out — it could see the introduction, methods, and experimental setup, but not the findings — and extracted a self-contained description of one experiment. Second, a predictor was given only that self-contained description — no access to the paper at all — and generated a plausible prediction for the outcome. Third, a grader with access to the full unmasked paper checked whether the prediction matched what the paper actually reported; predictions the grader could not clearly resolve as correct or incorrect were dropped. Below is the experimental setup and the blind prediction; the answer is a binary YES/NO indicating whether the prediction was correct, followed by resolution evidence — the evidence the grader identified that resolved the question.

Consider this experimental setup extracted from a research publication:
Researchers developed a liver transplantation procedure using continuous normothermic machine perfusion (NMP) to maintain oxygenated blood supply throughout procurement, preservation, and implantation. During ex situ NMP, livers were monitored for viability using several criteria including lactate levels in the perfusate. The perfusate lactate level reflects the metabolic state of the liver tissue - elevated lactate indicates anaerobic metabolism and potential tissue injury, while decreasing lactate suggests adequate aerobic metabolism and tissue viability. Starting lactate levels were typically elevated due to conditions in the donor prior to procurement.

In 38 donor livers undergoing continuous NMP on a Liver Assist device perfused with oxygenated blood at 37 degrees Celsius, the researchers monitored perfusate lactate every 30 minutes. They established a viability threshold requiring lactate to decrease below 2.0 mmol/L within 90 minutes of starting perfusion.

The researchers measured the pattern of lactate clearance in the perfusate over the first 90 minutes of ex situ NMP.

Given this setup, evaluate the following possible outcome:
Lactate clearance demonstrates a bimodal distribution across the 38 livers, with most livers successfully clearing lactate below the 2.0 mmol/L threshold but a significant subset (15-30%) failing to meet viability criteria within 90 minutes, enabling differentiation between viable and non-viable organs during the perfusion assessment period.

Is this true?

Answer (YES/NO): NO